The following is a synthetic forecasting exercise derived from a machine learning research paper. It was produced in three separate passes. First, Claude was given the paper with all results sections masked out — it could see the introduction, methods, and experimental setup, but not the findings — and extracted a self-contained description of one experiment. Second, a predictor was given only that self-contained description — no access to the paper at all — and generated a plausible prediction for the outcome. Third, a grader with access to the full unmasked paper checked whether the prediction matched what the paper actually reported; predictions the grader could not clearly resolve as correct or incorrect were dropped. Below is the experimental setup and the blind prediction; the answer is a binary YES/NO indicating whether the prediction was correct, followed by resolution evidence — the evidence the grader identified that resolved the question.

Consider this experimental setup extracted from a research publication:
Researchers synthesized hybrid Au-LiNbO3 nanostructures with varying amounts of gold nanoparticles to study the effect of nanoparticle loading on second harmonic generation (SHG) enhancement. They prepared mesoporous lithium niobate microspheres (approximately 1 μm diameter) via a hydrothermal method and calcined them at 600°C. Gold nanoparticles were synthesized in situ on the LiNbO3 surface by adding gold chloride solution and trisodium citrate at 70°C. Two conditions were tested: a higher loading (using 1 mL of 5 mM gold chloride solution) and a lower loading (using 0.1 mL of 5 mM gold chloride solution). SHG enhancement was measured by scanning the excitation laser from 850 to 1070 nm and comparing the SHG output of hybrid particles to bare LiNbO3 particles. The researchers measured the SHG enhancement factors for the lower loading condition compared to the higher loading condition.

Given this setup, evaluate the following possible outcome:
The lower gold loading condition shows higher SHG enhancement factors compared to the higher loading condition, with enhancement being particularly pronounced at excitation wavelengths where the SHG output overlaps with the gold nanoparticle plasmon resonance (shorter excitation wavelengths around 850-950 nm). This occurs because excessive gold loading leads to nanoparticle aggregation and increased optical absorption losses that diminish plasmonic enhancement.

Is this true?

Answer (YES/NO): NO